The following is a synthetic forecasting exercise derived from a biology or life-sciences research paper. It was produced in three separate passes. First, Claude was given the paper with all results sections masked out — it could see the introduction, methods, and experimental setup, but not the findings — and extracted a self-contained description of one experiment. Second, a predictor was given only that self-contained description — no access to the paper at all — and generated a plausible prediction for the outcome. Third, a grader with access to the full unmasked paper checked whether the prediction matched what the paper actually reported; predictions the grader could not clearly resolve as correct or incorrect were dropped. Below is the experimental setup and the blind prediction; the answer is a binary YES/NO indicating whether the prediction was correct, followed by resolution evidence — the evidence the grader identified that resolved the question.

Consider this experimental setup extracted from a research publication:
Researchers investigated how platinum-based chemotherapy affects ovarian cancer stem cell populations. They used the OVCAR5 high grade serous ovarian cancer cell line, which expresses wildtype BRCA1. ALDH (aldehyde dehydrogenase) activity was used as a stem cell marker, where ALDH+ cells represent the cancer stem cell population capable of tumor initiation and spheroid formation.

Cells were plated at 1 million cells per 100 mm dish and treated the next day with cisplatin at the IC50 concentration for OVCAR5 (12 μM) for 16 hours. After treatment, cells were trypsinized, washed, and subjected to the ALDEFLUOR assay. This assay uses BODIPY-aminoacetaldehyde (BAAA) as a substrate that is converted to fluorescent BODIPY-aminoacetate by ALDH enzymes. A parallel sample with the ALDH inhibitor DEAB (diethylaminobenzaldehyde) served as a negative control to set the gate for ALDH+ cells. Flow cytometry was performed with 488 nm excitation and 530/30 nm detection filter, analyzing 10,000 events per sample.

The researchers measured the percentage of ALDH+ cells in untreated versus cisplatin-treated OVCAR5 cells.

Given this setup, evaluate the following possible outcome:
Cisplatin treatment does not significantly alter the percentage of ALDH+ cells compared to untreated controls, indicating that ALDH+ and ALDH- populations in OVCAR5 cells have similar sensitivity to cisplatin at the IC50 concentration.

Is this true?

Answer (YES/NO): NO